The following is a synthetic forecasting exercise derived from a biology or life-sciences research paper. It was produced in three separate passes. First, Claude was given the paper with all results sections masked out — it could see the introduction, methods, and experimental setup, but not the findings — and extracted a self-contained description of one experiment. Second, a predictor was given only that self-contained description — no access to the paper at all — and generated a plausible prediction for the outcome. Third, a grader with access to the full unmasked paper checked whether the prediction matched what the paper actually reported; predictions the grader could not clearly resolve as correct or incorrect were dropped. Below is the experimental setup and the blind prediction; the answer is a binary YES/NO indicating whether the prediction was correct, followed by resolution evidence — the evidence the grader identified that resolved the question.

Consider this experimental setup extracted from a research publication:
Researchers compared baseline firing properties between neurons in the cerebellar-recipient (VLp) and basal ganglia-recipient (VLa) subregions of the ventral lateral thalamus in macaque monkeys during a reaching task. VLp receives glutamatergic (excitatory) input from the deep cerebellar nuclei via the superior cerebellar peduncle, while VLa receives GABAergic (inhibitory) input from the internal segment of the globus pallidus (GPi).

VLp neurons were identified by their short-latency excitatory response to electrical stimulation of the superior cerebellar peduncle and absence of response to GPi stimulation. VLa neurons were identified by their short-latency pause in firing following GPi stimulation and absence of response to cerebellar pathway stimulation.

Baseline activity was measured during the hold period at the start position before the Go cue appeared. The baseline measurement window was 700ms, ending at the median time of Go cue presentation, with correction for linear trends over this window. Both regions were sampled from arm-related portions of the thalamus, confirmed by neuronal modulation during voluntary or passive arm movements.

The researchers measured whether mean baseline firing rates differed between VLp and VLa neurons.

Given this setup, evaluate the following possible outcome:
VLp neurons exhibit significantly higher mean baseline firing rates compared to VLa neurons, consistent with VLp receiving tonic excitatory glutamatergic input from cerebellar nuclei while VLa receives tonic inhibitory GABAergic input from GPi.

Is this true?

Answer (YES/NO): NO